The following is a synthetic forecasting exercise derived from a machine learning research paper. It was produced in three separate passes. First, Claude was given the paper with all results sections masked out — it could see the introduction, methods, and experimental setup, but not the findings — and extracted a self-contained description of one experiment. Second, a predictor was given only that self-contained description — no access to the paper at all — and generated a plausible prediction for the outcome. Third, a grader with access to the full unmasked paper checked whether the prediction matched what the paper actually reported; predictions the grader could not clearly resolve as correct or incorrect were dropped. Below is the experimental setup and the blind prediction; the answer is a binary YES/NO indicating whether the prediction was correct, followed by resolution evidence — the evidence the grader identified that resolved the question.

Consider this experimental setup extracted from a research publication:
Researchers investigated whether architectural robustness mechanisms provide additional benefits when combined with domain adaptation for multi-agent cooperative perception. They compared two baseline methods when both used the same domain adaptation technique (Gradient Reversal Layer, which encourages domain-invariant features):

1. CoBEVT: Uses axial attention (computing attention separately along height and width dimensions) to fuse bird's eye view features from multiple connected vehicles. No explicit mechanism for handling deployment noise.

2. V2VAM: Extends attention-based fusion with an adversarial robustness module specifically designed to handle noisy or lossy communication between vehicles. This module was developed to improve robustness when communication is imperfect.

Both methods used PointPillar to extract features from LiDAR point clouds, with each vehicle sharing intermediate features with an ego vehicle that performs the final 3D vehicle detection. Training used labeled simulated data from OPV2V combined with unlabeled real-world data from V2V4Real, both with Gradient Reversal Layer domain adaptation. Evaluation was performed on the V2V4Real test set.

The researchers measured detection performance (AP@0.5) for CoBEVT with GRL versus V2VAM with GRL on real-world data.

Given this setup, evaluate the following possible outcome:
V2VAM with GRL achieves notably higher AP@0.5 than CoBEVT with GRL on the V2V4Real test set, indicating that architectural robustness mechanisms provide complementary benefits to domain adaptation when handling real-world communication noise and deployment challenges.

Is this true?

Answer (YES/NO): NO